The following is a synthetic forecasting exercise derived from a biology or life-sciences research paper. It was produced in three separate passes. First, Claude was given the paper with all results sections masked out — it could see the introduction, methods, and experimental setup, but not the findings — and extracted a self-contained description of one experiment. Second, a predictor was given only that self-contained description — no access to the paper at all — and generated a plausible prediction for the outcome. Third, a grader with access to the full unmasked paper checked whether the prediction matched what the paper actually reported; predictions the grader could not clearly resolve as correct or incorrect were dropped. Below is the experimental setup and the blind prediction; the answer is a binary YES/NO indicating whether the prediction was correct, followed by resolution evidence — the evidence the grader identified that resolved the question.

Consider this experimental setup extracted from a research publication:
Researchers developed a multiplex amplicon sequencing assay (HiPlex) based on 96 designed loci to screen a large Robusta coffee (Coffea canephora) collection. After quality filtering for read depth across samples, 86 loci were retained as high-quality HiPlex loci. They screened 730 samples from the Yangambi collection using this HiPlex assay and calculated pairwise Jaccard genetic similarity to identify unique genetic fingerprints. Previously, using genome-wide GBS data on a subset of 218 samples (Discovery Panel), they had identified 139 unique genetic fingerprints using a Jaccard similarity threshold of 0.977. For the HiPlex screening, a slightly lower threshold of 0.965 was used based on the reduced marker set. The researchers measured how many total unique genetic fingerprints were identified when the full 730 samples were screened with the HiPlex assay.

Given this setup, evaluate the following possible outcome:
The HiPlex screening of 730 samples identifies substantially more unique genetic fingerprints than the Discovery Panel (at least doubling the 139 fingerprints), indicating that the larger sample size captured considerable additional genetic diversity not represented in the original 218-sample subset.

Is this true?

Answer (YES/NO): NO